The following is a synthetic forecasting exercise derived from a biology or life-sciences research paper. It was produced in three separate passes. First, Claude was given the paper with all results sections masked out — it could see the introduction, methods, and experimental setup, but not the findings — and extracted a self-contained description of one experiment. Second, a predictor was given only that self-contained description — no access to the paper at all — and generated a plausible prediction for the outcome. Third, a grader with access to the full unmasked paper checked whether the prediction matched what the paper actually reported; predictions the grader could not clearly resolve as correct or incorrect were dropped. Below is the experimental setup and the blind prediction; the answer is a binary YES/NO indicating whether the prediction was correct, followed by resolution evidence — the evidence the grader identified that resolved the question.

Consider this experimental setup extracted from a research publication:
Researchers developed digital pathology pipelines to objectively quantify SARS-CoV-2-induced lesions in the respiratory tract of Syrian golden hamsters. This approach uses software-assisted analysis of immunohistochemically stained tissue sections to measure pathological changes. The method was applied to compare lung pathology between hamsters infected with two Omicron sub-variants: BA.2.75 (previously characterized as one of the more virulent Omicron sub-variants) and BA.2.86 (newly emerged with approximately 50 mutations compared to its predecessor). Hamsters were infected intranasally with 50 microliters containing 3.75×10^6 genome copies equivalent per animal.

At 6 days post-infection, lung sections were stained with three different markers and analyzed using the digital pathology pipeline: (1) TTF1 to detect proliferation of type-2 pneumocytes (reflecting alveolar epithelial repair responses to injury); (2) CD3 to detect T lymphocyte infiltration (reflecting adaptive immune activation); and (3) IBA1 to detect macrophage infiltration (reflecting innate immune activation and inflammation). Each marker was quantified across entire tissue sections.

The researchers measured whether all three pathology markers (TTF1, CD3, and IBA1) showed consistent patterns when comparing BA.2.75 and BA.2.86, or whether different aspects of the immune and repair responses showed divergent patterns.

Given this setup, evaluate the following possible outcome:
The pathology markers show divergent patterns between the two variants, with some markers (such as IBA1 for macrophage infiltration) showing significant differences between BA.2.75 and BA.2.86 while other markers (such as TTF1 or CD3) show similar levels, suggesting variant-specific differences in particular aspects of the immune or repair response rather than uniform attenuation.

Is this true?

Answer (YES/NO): NO